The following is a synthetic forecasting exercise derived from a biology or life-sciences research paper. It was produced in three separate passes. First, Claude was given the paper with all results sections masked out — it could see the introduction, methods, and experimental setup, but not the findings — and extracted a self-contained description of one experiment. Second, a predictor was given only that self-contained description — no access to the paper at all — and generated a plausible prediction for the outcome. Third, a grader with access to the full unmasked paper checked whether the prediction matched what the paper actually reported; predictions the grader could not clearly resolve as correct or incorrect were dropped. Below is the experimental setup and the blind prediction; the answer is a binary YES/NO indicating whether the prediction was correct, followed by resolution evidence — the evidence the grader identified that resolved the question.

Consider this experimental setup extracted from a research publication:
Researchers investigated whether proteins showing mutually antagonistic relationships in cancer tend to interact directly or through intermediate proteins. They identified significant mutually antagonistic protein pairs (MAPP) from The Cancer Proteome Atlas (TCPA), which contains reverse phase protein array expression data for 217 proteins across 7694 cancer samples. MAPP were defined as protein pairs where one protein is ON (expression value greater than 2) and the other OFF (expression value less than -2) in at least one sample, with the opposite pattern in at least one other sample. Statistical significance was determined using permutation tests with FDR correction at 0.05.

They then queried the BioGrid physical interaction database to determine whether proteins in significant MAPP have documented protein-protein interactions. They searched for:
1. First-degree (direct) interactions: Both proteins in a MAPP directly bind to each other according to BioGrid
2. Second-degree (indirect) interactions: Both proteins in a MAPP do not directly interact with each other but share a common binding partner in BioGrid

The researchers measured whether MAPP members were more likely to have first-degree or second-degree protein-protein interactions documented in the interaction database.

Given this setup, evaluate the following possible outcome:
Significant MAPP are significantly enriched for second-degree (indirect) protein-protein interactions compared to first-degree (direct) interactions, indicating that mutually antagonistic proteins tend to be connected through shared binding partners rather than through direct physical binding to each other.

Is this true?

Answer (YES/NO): YES